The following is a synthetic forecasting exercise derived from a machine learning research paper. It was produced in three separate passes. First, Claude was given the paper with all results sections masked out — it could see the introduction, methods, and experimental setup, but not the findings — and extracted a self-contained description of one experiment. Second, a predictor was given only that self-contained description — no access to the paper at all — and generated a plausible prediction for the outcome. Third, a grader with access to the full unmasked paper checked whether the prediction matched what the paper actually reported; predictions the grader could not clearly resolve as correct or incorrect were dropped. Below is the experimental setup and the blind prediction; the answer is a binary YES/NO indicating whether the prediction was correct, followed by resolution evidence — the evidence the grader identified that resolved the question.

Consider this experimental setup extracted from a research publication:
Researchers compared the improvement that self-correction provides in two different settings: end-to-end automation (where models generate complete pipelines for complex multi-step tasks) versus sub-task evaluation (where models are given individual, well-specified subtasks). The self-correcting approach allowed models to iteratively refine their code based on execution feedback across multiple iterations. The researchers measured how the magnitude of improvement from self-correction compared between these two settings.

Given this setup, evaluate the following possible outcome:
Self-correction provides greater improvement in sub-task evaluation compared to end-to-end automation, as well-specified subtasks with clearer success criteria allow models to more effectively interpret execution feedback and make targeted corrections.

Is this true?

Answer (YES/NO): NO